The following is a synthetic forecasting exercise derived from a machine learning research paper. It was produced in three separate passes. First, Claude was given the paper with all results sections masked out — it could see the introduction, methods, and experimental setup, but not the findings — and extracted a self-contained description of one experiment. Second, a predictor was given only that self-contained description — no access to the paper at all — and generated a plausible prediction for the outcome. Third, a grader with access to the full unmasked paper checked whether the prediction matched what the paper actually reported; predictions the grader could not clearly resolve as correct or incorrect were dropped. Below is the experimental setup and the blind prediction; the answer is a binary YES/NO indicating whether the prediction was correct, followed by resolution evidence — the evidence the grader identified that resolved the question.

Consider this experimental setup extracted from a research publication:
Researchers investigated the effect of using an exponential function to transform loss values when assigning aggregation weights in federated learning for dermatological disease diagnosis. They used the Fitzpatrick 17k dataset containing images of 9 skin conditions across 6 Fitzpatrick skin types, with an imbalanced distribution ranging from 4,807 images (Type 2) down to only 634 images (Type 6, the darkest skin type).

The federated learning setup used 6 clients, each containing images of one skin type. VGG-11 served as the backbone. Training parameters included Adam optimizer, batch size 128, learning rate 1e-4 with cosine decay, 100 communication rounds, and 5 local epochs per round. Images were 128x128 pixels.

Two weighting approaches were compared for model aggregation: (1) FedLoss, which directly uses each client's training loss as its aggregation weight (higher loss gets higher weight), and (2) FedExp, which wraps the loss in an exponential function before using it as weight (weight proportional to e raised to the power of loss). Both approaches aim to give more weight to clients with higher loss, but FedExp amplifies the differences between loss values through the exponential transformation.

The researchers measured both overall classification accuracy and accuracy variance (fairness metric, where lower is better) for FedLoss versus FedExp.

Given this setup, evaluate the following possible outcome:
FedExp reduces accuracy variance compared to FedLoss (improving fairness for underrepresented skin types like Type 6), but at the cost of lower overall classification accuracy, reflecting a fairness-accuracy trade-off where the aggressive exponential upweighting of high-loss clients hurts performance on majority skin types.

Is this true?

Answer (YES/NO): NO